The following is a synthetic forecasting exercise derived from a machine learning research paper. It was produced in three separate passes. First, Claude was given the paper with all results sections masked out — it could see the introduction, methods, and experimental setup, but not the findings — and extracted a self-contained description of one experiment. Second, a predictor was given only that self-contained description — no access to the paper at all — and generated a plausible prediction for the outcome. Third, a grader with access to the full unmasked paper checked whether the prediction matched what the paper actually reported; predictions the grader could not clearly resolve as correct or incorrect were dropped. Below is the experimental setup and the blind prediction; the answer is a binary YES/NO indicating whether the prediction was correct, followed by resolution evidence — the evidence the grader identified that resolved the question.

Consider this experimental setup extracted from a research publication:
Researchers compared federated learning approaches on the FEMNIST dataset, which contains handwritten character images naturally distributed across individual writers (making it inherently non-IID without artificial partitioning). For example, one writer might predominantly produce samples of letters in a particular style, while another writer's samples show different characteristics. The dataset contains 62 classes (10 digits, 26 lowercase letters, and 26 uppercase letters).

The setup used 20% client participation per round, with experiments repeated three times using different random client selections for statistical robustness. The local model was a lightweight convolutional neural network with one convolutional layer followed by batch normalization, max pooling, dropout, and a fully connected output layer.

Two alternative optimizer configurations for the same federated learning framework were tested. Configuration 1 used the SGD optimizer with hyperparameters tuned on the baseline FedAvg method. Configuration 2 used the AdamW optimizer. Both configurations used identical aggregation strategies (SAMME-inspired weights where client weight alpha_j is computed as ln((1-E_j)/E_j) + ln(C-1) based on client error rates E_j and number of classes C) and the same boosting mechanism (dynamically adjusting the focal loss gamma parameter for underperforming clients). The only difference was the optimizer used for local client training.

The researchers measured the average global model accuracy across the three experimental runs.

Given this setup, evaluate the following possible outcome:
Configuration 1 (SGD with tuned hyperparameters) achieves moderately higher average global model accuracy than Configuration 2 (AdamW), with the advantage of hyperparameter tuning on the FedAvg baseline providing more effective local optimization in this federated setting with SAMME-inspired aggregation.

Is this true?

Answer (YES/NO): NO